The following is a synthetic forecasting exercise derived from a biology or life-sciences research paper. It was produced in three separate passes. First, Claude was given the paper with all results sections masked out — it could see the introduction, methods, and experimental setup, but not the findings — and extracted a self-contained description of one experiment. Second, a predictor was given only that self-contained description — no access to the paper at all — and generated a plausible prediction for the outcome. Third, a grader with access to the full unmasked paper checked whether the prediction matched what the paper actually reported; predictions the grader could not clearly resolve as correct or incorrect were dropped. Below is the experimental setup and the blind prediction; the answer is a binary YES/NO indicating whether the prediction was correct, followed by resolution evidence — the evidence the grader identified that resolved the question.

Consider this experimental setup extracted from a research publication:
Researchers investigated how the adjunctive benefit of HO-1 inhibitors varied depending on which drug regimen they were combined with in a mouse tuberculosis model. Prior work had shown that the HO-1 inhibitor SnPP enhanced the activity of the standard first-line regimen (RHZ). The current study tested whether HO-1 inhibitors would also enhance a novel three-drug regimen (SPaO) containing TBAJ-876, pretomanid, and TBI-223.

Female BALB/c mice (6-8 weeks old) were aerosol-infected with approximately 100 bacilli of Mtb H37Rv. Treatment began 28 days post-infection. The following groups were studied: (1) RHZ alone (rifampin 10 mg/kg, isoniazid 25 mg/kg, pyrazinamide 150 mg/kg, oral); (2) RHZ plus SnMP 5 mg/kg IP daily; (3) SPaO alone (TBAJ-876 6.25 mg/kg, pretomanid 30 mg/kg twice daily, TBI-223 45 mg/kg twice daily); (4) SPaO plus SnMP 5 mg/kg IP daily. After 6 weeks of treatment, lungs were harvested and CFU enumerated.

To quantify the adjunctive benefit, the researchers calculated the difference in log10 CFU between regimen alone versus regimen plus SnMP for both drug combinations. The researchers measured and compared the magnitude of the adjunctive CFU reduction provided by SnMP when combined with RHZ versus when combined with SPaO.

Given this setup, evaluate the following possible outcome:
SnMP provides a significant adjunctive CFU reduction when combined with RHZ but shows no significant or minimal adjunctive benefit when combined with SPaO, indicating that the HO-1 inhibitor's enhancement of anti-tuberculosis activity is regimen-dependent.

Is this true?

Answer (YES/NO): NO